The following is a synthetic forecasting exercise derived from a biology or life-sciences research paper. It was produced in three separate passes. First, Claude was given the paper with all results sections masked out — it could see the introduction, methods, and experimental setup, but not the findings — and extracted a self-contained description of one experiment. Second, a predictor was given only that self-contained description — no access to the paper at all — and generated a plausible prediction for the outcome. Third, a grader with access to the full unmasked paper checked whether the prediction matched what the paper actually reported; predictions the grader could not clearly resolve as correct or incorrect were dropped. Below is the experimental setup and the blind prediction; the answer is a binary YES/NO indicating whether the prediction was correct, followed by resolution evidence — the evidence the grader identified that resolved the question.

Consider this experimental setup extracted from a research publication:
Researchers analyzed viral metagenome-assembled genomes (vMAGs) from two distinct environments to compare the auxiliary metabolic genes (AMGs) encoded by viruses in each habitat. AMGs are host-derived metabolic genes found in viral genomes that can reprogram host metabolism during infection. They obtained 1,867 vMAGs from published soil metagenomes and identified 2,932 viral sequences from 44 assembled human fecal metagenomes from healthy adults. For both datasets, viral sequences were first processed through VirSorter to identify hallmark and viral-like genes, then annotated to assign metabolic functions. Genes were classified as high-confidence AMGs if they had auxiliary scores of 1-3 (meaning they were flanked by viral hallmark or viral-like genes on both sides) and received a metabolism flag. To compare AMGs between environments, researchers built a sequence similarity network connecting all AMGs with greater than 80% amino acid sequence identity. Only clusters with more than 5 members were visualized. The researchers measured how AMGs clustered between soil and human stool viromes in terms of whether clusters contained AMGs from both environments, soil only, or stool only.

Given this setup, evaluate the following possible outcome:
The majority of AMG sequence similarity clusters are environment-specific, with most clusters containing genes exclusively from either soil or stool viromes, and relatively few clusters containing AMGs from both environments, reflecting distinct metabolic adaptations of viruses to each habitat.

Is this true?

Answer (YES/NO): YES